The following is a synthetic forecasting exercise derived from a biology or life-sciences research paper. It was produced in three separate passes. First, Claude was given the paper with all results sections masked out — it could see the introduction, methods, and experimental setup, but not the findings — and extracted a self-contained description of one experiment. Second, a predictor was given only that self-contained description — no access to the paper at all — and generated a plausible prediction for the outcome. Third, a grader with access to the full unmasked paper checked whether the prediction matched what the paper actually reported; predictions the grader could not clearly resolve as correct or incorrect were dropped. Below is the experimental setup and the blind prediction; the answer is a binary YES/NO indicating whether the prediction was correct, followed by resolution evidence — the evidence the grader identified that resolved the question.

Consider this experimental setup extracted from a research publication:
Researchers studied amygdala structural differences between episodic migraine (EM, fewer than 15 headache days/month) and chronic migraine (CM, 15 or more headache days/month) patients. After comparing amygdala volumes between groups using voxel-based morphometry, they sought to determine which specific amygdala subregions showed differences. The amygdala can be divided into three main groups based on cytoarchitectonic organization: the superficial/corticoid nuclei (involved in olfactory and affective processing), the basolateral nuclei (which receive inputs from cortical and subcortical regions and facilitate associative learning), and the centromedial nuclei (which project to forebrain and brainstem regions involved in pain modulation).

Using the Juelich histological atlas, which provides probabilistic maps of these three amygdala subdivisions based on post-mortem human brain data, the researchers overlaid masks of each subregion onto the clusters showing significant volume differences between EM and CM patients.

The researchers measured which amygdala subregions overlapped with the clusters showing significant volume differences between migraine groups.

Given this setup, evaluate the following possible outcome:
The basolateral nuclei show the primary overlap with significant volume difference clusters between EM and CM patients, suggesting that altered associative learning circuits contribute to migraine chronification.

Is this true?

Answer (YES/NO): NO